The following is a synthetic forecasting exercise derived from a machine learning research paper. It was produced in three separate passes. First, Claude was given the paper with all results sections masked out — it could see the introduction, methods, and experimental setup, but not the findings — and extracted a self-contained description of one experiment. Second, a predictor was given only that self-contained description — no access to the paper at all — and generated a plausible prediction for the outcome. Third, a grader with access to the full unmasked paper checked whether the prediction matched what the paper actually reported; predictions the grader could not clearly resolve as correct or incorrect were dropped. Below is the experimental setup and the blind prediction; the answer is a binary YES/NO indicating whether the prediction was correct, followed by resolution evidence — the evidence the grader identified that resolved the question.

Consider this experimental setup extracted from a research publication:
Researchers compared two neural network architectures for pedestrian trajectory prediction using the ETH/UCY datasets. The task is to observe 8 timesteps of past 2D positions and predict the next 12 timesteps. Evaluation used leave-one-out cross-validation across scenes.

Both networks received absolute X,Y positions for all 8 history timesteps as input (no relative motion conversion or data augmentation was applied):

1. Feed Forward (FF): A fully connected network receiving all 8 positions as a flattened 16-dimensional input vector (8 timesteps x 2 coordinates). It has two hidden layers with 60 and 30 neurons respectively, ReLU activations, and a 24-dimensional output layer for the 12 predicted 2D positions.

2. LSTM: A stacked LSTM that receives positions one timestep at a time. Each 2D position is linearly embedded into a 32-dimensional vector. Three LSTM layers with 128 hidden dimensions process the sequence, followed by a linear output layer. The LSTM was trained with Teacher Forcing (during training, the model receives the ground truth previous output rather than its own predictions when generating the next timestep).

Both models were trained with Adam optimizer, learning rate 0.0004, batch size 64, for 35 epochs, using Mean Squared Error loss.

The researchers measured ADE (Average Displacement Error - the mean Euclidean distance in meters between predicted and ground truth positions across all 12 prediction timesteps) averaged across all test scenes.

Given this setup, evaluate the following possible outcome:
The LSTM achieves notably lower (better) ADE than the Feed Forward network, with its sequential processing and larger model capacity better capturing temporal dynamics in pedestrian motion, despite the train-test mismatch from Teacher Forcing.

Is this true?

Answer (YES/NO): NO